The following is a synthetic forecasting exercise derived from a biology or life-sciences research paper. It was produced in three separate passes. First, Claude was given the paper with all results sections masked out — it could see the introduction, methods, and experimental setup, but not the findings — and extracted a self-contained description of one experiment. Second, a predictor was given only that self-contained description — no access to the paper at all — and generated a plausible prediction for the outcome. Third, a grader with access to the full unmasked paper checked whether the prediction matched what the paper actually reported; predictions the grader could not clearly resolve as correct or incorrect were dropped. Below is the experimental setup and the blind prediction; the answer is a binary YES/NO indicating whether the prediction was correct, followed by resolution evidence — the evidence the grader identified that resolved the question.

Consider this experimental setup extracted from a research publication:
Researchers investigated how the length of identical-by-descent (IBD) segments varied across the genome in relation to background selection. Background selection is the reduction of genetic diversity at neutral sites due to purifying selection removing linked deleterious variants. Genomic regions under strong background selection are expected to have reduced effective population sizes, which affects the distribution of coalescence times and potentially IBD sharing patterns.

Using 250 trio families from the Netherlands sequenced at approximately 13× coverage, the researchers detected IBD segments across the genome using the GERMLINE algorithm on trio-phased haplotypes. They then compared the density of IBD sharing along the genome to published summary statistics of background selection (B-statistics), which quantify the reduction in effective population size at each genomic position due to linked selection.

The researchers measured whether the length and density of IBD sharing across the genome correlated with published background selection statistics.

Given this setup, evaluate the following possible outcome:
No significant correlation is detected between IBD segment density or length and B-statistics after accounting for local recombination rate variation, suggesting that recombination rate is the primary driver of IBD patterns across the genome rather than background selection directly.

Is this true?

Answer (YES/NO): NO